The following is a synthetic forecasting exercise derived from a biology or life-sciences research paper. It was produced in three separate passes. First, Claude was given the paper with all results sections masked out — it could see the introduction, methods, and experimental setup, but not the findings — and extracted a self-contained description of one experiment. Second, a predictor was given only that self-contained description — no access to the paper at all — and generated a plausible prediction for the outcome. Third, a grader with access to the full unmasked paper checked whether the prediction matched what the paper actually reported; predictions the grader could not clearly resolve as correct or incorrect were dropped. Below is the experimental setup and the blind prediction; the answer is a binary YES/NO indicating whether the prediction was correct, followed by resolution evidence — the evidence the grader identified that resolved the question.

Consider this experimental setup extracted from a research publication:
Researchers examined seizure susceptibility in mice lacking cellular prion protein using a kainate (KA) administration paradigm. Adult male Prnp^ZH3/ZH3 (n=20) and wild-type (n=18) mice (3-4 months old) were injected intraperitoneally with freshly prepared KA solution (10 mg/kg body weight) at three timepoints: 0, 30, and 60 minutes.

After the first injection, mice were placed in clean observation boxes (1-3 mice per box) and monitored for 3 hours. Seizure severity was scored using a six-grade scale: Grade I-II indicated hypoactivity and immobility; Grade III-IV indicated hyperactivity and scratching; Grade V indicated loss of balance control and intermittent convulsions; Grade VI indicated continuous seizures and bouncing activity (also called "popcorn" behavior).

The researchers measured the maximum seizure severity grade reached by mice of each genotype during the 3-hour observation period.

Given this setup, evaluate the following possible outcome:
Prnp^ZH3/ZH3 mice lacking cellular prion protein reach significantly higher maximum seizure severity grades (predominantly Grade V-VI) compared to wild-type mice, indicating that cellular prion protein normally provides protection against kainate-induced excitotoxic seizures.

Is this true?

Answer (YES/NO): YES